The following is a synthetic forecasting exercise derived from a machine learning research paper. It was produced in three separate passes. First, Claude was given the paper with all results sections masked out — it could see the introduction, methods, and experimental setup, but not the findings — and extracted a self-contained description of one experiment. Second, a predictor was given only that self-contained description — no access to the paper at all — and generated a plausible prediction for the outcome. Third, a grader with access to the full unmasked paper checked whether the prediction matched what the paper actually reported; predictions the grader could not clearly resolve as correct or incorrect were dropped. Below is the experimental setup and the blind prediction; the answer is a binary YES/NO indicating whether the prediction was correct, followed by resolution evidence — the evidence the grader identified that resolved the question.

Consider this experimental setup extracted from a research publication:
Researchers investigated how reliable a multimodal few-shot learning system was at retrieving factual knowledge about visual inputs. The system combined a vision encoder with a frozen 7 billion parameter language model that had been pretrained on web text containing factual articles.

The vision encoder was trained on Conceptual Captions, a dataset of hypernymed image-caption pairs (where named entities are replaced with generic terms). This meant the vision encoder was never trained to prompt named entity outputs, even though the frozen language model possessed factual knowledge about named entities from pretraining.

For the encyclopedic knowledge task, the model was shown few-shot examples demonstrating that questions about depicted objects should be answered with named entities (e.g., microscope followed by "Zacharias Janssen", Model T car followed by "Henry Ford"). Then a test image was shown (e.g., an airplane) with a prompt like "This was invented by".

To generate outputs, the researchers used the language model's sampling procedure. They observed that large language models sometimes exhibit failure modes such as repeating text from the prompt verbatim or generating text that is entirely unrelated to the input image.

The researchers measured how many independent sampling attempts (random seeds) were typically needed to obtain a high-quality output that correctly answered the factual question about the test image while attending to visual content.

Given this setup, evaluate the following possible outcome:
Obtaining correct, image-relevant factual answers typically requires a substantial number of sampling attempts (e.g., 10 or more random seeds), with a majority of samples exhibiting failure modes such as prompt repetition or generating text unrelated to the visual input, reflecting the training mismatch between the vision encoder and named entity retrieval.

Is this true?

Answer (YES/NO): NO